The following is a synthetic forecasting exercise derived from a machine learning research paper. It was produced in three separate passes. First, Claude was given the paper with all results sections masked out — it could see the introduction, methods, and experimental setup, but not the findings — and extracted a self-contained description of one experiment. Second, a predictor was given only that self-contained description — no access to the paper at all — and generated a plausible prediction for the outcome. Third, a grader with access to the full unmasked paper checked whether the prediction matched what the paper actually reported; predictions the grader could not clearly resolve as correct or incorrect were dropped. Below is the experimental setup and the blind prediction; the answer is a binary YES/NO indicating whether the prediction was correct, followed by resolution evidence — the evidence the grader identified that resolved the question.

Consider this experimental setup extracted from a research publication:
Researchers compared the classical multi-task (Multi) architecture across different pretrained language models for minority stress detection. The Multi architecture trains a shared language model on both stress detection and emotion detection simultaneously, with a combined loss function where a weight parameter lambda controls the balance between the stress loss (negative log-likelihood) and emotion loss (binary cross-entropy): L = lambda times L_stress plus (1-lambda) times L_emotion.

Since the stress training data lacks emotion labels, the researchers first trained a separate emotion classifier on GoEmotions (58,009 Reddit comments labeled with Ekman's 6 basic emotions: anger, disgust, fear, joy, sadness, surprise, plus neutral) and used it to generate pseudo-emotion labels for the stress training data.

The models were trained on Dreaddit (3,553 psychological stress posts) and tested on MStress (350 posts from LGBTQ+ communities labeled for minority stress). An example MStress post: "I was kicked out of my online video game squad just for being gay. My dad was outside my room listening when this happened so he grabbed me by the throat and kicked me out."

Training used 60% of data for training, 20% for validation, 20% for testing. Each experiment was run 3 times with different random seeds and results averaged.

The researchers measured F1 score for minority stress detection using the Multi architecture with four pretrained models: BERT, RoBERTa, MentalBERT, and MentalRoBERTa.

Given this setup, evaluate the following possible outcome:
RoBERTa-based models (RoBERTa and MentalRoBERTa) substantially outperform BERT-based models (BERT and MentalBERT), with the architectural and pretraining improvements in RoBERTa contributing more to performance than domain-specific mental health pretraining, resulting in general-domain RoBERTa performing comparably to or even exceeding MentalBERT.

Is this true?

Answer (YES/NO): NO